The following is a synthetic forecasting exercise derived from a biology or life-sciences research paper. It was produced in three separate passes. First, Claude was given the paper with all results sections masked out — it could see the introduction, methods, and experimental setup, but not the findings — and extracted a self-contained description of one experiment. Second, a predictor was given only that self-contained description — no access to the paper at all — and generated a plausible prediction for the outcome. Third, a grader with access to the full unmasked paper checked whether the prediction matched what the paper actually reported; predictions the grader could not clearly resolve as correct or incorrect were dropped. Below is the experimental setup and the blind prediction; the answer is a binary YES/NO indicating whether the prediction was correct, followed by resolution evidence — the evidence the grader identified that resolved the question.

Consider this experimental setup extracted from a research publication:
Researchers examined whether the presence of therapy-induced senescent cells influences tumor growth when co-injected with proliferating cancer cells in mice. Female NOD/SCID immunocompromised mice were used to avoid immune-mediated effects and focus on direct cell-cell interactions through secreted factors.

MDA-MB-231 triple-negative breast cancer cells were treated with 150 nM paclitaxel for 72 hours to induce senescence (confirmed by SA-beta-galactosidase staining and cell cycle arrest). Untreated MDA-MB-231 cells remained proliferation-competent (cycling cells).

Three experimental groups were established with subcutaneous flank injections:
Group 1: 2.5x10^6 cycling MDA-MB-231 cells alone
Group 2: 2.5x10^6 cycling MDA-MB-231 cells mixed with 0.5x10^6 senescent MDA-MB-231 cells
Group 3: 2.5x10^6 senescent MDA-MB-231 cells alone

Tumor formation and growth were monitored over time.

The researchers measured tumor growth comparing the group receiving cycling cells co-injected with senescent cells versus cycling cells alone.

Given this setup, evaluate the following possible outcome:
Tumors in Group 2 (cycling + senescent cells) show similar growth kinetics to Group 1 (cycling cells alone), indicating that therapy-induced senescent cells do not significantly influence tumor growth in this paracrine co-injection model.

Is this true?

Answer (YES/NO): NO